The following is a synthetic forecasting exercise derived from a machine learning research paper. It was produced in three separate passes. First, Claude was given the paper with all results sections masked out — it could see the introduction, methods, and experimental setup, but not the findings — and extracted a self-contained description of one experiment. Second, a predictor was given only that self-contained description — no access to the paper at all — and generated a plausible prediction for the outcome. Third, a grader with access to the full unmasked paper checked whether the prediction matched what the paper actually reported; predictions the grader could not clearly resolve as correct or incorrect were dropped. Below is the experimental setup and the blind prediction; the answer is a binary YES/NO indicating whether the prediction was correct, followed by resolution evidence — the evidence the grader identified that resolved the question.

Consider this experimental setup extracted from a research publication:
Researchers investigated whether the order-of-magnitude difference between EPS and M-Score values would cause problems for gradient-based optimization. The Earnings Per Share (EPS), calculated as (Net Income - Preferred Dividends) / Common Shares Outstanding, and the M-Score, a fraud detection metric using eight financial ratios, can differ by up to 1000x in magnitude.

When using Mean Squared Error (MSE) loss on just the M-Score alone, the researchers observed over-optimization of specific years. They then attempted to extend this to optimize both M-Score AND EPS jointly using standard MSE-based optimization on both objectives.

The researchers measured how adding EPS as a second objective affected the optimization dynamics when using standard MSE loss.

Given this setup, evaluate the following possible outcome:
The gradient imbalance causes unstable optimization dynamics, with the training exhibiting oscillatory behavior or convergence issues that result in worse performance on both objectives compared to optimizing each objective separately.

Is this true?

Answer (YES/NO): NO